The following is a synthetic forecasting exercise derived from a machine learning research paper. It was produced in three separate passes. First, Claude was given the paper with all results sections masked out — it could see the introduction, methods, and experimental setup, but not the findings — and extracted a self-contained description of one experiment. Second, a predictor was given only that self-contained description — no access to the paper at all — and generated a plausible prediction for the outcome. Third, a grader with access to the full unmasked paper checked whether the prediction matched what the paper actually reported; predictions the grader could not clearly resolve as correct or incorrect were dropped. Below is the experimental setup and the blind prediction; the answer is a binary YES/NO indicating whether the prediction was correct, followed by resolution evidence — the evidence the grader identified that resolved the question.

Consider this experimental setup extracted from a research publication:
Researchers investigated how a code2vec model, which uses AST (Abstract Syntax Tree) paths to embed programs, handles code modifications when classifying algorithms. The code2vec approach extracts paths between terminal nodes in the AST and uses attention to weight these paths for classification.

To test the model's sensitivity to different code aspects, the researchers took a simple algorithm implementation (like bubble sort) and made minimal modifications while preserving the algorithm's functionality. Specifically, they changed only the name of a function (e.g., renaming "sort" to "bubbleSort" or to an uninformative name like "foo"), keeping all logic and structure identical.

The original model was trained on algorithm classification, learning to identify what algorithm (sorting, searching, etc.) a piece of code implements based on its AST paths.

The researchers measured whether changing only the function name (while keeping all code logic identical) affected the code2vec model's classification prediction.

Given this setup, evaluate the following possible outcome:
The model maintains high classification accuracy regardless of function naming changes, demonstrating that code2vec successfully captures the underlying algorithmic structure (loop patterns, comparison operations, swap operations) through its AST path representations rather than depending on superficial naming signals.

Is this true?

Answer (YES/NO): NO